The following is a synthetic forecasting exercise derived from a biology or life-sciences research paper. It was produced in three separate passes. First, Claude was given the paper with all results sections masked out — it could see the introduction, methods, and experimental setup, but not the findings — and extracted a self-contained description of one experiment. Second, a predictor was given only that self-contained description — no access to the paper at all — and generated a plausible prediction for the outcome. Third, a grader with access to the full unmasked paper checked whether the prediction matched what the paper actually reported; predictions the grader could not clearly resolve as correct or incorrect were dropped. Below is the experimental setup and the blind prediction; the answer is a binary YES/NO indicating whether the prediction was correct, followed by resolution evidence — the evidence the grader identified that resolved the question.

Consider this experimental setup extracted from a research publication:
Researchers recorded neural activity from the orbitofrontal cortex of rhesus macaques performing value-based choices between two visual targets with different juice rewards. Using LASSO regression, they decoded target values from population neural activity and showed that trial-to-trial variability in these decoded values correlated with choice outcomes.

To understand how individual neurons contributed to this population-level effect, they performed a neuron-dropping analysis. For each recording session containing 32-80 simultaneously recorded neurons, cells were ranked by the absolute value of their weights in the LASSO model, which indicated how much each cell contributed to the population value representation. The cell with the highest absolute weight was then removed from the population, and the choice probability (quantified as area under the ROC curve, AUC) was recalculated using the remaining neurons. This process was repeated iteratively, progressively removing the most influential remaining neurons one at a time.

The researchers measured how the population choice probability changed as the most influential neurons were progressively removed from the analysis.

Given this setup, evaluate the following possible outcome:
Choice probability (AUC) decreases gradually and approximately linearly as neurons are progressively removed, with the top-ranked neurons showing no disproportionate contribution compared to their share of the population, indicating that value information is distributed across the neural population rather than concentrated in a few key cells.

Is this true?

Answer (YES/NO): YES